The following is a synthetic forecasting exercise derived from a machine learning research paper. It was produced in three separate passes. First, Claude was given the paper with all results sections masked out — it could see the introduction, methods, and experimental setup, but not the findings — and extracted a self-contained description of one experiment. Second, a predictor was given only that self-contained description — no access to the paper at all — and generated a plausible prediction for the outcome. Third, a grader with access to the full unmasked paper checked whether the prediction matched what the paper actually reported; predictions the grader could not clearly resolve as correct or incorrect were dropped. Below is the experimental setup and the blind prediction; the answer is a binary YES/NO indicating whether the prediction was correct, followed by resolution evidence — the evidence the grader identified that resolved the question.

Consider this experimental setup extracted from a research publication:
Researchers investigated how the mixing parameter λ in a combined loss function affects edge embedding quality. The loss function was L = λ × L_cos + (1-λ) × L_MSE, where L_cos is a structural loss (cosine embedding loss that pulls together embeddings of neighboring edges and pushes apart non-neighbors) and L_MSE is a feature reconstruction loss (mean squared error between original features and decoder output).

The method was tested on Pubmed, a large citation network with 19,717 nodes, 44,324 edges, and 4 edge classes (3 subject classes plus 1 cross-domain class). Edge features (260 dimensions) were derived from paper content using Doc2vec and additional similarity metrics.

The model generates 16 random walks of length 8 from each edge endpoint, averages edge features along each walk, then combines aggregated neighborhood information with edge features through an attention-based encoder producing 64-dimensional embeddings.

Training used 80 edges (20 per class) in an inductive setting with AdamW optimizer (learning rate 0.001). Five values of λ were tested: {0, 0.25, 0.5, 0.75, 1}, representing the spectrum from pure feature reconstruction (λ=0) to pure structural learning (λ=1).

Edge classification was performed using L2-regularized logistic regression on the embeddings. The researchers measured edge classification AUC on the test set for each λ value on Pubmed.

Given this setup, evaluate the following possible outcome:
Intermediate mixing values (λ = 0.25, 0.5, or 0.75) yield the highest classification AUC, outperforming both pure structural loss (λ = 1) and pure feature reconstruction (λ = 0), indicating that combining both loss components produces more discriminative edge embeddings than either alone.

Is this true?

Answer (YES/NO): YES